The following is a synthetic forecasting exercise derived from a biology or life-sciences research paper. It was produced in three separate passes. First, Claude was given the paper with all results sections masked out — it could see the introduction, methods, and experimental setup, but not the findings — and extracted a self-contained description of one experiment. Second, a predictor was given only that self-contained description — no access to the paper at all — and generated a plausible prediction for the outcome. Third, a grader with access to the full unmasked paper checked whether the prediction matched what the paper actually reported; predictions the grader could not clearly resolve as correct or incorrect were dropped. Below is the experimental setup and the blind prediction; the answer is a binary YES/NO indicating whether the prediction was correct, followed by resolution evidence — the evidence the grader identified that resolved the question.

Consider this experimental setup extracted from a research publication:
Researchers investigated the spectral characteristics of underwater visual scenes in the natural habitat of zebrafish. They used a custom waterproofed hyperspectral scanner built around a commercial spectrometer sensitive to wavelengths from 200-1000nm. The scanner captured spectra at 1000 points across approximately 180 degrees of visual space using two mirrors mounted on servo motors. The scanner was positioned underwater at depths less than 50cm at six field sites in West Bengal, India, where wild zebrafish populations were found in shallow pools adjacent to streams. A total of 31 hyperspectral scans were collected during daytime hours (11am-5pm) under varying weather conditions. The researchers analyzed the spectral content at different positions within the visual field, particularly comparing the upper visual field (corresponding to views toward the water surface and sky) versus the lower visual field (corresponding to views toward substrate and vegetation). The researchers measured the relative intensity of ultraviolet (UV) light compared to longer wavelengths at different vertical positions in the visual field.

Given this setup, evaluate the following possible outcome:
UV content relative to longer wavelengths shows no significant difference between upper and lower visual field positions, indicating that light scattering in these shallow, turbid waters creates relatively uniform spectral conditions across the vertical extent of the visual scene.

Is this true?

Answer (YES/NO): NO